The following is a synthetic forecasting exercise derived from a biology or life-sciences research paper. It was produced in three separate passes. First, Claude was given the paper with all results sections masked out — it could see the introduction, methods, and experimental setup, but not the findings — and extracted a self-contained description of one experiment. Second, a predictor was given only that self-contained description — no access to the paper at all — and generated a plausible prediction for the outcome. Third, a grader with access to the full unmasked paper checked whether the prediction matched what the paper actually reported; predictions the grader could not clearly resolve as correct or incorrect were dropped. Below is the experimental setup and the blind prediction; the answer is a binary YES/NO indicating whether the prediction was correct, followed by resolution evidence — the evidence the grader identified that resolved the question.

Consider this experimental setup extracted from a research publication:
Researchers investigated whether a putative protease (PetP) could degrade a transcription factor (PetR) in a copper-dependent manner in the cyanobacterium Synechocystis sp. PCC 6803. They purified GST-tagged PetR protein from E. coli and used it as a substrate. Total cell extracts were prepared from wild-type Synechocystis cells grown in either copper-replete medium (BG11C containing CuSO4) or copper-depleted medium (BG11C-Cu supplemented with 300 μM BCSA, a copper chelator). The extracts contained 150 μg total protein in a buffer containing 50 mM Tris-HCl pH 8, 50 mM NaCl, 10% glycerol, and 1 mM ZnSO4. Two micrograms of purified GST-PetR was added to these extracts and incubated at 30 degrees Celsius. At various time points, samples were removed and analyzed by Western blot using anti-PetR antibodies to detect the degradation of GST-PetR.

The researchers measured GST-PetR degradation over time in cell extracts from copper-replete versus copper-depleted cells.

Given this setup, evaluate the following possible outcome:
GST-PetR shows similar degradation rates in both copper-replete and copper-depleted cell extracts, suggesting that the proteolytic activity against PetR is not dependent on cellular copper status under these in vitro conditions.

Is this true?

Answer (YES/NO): NO